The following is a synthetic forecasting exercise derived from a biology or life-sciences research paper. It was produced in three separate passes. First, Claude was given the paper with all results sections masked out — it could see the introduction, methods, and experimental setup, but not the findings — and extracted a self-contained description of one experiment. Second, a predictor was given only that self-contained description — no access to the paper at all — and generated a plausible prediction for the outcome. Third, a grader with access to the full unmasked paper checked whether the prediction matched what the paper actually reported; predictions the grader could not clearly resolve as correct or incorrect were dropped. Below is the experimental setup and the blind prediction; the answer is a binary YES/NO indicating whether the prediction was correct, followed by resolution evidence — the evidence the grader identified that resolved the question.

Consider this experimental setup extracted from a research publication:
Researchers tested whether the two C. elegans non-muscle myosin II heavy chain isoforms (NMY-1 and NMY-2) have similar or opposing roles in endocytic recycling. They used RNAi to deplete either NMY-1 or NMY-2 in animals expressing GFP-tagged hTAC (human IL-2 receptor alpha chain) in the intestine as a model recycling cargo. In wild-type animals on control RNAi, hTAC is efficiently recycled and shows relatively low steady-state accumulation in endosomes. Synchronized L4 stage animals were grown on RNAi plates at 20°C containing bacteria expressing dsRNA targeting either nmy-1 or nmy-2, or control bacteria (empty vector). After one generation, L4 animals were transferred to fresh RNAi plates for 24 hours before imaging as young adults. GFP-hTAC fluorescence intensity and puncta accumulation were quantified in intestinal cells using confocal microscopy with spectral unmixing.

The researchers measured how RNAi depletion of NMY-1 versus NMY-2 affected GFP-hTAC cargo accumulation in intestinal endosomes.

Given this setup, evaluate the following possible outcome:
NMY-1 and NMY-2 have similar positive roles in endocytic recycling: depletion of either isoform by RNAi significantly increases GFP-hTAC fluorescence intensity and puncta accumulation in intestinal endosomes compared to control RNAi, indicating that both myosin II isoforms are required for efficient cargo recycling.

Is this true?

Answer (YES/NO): NO